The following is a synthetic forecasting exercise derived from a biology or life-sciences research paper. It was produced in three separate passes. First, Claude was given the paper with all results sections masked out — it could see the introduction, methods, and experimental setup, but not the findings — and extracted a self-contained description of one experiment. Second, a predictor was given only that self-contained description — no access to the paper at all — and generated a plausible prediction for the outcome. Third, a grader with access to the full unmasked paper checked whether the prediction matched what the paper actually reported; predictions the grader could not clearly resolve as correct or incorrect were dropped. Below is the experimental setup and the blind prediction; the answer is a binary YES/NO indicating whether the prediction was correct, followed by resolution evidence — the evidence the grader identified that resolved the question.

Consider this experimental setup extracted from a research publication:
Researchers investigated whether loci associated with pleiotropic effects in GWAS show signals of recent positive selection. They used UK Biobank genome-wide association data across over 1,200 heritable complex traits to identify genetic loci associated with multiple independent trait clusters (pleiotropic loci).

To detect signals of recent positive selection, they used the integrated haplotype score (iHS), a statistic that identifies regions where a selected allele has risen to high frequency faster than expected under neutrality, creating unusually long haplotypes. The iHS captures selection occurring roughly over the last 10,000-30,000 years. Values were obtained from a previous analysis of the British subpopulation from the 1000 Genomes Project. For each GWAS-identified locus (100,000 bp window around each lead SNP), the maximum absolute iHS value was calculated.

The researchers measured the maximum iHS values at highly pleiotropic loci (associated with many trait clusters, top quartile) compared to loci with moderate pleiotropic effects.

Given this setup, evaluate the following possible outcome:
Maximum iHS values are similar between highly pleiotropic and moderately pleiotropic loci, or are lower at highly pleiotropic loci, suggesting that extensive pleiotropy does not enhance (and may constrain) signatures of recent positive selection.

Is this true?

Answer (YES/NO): YES